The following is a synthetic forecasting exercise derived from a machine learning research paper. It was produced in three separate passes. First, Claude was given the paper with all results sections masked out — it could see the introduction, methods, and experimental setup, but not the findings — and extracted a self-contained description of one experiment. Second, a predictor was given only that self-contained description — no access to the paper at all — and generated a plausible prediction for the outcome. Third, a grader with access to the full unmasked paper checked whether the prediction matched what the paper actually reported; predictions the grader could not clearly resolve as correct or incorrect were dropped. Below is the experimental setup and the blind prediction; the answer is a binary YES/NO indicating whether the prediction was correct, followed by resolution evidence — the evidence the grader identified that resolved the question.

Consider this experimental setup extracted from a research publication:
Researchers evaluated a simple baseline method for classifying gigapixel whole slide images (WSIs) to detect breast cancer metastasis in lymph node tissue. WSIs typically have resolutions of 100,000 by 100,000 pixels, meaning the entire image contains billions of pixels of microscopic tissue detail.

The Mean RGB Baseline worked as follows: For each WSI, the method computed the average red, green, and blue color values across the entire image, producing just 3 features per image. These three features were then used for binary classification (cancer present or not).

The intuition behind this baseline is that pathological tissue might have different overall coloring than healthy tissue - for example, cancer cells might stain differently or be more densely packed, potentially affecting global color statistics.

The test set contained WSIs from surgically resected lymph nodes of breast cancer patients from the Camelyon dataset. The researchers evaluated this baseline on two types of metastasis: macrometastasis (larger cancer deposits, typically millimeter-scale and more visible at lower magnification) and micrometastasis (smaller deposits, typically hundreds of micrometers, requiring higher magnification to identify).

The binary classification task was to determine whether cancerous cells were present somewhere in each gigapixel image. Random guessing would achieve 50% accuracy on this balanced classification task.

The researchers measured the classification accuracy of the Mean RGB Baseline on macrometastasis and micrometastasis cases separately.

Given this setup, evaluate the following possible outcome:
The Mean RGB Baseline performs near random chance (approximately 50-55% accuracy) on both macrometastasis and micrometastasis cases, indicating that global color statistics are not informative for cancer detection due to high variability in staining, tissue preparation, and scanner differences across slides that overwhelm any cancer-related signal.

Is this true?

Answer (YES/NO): NO